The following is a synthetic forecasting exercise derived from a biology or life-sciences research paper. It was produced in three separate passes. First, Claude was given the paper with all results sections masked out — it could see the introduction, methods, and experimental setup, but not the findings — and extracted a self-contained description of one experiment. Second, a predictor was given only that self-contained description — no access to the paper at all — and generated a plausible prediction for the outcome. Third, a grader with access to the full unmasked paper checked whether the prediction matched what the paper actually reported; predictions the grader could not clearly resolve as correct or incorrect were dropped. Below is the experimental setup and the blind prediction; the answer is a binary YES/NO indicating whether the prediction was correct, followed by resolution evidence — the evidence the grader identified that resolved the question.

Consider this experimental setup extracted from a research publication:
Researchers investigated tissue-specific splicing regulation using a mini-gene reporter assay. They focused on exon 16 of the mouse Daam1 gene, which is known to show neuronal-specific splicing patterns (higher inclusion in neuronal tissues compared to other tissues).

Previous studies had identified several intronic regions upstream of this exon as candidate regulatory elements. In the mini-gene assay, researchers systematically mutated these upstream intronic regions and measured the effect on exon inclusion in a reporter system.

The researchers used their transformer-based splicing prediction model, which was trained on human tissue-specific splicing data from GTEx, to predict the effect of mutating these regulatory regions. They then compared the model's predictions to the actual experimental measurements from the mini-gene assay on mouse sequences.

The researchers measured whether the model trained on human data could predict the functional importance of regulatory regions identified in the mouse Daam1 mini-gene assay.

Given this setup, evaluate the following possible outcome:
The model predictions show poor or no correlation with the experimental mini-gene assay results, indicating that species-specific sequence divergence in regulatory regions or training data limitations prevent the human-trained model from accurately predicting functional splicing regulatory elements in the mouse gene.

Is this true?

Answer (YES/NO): NO